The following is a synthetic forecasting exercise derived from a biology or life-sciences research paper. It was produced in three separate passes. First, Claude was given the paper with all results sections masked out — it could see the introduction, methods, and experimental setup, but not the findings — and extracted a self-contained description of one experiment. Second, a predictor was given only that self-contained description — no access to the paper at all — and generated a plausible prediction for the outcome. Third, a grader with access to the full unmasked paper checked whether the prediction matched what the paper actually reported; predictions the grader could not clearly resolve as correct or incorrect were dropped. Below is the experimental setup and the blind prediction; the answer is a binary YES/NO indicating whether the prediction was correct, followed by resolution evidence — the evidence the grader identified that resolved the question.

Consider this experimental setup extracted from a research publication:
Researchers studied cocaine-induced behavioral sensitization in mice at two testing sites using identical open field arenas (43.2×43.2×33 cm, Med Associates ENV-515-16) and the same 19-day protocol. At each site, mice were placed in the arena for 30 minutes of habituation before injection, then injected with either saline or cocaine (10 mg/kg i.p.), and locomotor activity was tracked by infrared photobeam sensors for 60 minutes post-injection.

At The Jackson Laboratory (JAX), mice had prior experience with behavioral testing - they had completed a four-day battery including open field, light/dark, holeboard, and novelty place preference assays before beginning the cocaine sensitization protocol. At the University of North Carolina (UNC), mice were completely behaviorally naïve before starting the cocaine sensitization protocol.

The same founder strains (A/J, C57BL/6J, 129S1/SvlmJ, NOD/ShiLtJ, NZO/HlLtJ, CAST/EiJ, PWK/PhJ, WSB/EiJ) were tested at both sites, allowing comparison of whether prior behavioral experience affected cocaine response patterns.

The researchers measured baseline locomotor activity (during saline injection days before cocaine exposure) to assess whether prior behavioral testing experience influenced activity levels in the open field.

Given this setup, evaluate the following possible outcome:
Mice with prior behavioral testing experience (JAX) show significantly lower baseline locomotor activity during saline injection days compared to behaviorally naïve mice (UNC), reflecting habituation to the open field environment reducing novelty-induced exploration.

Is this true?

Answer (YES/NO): NO